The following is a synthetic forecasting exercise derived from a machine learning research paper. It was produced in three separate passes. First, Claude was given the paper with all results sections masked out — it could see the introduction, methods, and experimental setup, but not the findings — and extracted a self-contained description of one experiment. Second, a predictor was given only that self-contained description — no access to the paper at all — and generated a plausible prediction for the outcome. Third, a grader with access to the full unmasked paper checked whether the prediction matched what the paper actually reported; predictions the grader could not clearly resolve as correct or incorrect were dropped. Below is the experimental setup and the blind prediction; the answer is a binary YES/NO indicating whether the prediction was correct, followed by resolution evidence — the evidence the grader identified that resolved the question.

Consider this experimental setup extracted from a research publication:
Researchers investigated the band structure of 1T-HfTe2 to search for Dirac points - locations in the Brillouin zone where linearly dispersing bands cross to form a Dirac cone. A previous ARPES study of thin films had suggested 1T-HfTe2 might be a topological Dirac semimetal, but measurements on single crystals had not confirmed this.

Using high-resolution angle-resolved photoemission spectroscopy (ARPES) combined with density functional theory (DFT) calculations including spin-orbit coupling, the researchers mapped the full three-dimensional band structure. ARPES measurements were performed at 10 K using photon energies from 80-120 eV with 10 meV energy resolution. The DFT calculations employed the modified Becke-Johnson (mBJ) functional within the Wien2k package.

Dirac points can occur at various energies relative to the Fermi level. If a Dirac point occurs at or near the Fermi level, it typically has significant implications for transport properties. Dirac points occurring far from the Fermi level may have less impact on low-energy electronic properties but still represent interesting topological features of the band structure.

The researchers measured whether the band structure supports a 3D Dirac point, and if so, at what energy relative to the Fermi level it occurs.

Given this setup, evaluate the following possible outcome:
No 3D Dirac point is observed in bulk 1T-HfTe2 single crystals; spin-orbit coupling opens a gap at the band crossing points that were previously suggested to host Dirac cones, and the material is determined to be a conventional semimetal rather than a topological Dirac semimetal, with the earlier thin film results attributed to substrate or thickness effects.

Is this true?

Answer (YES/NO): NO